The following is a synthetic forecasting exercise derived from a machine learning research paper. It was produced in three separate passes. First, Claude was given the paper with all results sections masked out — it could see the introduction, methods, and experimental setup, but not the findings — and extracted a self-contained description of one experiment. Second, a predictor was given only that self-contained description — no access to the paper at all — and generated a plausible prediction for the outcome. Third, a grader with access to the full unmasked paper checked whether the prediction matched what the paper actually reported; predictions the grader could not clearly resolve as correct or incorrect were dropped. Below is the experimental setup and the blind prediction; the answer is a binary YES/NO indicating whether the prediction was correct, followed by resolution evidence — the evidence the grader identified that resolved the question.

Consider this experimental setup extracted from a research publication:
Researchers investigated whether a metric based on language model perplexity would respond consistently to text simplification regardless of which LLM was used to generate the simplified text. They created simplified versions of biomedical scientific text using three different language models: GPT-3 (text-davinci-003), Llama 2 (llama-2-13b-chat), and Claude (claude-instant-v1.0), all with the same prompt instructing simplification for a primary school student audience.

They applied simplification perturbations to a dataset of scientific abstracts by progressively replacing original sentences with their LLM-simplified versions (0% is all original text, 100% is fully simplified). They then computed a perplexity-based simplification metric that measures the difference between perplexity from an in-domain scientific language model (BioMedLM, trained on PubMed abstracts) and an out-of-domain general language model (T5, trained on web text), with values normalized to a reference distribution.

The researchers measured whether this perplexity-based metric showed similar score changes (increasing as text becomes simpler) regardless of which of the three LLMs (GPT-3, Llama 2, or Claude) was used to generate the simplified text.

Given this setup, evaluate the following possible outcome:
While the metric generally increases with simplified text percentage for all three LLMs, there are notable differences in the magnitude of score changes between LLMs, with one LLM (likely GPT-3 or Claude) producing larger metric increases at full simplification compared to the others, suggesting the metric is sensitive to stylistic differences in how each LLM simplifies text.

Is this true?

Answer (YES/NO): NO